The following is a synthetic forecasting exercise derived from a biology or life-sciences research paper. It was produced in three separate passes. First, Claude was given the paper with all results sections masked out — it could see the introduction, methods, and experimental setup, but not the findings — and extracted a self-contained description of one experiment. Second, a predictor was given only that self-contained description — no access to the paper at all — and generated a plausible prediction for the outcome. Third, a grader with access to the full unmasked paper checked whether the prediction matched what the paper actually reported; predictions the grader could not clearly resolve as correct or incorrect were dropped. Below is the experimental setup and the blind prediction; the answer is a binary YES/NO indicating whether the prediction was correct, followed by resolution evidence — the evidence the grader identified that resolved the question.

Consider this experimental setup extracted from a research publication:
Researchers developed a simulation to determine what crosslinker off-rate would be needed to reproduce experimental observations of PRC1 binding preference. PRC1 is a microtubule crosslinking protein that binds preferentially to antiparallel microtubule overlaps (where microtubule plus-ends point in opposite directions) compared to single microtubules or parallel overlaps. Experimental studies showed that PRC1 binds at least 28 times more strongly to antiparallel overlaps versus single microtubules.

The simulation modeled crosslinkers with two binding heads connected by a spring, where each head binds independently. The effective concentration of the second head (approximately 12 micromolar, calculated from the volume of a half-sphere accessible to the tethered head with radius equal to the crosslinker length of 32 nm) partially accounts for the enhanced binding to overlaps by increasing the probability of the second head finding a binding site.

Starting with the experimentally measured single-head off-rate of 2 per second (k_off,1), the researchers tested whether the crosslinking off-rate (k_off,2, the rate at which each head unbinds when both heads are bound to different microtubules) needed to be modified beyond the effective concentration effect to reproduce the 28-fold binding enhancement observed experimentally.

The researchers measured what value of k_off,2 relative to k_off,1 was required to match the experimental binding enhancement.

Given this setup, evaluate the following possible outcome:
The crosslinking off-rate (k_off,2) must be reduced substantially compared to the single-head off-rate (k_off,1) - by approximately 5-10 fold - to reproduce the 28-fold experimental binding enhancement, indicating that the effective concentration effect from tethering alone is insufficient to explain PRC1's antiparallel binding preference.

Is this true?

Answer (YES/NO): YES